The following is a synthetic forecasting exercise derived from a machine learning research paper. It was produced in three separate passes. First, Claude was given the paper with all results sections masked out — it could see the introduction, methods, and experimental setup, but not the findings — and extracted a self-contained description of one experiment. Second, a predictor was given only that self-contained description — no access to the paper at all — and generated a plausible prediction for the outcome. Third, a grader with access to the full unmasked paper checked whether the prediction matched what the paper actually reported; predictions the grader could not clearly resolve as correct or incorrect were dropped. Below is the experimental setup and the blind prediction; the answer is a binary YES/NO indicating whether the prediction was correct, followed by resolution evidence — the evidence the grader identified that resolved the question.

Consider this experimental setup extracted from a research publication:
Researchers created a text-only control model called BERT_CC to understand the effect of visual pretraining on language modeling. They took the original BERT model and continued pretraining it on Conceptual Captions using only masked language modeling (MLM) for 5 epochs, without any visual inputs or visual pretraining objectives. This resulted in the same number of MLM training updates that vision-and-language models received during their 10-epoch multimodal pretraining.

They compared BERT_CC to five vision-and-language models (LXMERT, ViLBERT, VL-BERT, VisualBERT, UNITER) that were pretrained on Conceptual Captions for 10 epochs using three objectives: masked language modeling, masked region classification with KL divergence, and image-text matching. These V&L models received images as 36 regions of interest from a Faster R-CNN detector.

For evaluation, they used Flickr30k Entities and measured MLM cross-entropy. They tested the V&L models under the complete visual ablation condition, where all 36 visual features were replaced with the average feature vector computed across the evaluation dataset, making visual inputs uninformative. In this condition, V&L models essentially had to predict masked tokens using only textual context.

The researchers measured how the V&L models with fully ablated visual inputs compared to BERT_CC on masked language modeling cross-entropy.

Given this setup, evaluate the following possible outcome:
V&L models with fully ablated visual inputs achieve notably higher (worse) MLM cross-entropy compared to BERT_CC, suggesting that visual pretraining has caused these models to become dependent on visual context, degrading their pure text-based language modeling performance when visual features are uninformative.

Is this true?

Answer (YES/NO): YES